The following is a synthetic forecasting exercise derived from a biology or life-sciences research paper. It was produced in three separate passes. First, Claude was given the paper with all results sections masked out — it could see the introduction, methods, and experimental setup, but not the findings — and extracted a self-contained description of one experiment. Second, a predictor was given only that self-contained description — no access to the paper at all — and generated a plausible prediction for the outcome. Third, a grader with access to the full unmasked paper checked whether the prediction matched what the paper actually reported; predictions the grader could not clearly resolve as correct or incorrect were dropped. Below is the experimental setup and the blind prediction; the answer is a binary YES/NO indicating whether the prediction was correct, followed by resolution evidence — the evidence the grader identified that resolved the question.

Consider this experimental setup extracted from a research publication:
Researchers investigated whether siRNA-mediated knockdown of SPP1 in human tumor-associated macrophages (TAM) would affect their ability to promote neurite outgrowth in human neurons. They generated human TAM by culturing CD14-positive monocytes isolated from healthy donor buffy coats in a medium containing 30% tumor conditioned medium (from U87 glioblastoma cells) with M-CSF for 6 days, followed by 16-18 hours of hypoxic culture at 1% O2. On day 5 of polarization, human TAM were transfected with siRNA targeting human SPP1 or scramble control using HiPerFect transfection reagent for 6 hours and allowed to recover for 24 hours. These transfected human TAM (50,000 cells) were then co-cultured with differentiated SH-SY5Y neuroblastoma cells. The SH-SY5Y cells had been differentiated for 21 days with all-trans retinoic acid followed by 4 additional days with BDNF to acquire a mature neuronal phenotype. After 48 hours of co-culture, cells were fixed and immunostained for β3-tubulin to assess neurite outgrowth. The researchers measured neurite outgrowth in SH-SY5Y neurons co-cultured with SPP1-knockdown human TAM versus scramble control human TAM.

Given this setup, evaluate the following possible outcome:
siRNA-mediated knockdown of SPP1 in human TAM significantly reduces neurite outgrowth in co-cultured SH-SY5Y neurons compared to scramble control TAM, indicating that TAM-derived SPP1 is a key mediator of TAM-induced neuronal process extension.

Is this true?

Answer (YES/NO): YES